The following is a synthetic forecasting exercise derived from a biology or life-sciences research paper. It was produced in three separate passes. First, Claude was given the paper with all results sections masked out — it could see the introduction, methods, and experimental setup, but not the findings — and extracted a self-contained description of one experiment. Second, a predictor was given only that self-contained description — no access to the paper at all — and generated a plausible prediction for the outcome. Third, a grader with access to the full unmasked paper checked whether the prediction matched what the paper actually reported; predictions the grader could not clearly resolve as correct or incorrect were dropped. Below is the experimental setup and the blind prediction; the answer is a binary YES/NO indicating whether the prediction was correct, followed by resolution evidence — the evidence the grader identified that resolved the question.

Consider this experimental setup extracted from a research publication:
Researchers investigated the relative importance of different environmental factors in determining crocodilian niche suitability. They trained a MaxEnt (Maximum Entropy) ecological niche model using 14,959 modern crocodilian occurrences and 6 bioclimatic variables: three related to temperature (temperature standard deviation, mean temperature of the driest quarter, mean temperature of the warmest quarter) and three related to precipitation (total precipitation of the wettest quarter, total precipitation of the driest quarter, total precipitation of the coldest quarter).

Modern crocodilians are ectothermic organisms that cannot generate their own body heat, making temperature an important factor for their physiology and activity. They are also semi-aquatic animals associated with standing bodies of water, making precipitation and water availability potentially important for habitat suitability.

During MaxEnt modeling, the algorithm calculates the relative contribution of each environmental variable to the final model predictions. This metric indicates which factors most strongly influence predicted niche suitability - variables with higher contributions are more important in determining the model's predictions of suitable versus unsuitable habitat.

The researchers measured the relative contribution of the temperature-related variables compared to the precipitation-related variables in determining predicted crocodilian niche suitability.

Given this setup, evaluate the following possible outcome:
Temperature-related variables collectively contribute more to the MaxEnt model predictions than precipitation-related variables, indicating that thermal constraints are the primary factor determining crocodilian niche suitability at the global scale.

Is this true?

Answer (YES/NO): NO